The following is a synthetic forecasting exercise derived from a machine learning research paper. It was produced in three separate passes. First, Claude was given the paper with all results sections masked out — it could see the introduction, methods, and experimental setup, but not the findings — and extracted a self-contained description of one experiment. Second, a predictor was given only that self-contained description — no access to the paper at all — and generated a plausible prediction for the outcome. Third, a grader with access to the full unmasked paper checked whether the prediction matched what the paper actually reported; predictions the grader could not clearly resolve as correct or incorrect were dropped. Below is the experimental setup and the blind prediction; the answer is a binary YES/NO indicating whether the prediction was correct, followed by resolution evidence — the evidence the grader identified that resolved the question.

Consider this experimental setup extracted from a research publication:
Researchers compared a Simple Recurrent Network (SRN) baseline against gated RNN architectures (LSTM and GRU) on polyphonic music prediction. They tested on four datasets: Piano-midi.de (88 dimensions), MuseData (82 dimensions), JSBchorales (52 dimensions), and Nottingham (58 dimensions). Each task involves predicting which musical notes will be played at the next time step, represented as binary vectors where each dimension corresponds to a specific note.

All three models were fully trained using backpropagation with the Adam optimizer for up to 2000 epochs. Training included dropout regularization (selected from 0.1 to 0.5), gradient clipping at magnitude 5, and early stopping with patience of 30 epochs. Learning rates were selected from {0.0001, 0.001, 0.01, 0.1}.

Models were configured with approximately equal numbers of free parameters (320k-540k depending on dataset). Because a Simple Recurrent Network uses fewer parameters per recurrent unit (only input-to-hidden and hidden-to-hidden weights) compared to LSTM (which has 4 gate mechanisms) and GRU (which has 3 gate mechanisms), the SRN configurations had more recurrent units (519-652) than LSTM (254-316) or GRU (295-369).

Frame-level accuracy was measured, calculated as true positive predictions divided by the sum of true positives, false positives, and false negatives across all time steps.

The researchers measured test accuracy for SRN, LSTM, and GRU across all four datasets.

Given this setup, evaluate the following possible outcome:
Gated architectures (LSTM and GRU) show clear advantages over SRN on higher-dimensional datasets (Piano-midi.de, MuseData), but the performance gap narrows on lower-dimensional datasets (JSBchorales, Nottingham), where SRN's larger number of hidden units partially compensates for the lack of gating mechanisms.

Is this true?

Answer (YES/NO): NO